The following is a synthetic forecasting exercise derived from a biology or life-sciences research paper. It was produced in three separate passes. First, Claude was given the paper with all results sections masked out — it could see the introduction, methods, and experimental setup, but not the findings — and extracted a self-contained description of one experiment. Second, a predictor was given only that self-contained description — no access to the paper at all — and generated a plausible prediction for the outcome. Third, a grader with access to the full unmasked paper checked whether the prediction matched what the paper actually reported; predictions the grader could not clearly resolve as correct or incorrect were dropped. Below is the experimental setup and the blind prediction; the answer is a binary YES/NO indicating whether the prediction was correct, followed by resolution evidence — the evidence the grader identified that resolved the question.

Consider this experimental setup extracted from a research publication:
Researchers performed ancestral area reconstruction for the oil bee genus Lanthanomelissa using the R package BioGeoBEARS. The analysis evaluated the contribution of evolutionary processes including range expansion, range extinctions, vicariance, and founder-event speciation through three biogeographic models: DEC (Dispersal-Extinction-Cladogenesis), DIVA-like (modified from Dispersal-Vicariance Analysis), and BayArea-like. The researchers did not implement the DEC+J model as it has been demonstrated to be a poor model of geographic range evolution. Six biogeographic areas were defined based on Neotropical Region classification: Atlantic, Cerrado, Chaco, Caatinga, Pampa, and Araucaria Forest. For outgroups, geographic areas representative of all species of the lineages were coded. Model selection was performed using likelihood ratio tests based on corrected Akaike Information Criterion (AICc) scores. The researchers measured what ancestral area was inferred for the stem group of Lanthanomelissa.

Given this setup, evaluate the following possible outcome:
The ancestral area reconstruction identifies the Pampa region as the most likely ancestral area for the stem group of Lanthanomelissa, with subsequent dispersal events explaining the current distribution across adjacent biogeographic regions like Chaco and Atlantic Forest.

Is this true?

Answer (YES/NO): NO